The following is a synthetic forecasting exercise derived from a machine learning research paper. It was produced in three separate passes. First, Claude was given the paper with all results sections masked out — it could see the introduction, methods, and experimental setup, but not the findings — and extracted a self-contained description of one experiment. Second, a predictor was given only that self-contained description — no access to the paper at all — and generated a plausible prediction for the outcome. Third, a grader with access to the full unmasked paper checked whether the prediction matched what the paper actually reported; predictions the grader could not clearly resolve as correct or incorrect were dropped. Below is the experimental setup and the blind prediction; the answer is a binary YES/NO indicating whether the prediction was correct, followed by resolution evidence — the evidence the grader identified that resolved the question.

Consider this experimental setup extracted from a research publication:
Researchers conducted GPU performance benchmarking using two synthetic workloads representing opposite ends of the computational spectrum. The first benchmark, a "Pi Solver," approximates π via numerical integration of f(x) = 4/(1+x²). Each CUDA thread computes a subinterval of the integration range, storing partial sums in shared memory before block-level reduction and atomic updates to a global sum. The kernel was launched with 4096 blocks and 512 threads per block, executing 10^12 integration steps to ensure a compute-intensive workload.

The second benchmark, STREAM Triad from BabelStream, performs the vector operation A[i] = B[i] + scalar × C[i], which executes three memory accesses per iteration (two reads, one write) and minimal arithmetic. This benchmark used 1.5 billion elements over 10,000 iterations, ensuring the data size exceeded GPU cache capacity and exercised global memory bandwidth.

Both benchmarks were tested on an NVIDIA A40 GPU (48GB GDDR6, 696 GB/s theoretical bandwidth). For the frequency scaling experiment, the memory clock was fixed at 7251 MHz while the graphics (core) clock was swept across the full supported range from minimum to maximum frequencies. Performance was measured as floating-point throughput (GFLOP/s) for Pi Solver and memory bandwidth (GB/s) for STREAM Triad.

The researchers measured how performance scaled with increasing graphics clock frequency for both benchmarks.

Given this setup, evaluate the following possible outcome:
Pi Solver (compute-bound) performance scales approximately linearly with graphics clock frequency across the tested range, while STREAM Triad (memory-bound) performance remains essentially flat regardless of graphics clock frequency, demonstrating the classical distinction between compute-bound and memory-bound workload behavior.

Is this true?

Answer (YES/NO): NO